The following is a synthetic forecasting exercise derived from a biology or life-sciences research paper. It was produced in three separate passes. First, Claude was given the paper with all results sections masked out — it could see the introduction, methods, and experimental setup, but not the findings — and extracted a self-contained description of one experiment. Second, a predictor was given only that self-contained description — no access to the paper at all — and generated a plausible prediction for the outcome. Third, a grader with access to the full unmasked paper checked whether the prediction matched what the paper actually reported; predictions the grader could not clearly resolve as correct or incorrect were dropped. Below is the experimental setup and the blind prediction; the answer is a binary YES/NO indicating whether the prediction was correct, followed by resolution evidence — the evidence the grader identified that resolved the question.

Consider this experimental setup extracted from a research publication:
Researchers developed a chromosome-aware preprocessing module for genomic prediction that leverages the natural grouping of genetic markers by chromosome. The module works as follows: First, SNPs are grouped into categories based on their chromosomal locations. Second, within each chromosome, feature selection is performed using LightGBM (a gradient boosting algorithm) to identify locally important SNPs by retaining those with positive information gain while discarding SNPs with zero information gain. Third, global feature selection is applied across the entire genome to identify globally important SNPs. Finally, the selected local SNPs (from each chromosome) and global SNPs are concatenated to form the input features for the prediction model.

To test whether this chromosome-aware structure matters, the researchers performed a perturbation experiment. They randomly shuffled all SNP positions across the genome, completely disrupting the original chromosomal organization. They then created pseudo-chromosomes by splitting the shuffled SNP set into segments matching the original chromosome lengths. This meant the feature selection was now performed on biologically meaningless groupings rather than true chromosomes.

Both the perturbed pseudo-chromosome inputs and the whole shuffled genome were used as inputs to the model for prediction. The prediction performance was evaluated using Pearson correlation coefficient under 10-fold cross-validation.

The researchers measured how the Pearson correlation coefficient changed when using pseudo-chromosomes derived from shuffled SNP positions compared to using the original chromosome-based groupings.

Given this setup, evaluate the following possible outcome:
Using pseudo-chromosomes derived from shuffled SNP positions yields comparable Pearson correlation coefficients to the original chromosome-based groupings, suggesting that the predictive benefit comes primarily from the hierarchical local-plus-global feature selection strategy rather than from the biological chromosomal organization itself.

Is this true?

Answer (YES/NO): NO